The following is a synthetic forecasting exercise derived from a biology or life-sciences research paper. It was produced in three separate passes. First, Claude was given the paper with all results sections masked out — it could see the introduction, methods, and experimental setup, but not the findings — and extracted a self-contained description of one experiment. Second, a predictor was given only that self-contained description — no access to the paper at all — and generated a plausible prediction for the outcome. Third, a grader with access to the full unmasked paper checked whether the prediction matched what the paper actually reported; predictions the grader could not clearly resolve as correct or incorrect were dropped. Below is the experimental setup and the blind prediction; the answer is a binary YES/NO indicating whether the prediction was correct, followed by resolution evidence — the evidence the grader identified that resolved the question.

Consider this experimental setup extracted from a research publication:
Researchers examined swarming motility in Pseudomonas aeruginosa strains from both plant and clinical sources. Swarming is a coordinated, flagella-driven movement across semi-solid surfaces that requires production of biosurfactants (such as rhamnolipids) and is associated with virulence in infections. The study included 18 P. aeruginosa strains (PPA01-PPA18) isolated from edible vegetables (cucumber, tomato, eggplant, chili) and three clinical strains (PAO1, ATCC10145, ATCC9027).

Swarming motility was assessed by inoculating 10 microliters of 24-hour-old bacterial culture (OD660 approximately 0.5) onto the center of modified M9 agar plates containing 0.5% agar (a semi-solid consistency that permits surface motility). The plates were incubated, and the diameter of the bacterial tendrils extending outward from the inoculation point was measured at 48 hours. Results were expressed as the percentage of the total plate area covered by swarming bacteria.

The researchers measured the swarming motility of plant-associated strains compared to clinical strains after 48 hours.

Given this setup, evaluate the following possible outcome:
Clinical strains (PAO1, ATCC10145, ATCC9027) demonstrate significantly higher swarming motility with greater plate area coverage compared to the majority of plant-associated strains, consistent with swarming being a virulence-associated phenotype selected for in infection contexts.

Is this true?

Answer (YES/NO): NO